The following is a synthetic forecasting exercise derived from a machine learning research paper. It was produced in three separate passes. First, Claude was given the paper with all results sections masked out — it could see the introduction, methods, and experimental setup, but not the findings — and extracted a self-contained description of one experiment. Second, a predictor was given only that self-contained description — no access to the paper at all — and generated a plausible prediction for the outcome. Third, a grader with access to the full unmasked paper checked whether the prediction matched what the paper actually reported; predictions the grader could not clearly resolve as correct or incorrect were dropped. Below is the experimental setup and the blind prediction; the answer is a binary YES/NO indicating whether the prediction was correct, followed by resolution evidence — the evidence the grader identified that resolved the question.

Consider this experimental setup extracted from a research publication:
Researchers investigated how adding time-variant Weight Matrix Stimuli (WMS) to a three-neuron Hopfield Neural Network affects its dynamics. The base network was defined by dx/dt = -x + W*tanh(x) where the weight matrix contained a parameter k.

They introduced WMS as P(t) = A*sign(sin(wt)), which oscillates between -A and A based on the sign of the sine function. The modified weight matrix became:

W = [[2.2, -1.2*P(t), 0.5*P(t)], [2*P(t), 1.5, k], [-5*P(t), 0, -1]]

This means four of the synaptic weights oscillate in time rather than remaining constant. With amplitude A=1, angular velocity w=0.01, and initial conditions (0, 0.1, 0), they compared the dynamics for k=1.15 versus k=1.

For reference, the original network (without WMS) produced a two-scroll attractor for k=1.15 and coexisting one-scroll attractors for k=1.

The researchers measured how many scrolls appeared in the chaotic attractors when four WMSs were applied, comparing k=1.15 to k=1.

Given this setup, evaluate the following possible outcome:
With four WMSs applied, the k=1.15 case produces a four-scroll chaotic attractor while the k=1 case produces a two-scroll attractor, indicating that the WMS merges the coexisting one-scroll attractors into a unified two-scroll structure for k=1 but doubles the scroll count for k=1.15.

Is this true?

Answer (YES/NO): NO